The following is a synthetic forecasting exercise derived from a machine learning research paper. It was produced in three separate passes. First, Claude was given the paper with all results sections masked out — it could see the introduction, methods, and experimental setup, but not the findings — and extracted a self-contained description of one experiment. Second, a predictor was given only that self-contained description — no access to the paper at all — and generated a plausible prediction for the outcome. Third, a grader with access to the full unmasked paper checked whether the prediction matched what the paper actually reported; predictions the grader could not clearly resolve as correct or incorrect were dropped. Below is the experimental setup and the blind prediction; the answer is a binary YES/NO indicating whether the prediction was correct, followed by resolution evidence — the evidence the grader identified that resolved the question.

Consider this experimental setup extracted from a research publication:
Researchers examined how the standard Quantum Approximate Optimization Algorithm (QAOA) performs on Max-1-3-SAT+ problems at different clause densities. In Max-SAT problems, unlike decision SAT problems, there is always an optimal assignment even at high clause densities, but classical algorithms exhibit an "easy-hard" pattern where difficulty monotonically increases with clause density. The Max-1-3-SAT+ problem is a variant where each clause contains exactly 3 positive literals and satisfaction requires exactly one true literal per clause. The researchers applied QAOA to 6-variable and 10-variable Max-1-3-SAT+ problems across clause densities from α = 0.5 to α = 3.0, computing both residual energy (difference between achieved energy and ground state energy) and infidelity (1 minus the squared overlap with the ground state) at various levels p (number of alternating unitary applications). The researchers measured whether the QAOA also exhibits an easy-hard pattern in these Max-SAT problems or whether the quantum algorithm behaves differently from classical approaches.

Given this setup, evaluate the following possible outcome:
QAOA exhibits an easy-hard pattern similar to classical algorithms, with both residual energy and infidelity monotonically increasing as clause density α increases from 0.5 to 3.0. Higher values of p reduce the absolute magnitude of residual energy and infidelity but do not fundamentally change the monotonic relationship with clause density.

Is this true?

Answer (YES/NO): YES